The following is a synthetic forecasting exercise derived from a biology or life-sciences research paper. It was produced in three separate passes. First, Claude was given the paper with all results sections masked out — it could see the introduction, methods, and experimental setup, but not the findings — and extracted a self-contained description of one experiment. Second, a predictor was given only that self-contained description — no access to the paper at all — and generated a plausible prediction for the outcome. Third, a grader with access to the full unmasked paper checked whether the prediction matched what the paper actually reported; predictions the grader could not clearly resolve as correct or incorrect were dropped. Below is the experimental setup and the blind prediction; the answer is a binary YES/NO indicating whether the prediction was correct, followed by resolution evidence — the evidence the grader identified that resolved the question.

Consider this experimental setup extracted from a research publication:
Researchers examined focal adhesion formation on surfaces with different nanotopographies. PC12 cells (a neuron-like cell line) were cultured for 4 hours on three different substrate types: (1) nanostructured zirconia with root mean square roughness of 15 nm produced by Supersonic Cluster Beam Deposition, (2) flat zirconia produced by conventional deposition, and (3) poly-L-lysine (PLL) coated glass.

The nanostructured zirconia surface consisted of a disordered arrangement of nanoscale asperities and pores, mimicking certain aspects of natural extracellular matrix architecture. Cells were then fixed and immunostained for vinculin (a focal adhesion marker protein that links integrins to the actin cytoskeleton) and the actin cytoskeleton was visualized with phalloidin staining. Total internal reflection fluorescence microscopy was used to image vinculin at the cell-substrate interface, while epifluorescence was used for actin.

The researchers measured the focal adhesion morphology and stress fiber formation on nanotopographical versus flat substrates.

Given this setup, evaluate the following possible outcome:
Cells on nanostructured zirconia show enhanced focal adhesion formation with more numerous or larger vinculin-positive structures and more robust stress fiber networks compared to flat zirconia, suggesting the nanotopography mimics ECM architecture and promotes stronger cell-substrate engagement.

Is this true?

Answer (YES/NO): NO